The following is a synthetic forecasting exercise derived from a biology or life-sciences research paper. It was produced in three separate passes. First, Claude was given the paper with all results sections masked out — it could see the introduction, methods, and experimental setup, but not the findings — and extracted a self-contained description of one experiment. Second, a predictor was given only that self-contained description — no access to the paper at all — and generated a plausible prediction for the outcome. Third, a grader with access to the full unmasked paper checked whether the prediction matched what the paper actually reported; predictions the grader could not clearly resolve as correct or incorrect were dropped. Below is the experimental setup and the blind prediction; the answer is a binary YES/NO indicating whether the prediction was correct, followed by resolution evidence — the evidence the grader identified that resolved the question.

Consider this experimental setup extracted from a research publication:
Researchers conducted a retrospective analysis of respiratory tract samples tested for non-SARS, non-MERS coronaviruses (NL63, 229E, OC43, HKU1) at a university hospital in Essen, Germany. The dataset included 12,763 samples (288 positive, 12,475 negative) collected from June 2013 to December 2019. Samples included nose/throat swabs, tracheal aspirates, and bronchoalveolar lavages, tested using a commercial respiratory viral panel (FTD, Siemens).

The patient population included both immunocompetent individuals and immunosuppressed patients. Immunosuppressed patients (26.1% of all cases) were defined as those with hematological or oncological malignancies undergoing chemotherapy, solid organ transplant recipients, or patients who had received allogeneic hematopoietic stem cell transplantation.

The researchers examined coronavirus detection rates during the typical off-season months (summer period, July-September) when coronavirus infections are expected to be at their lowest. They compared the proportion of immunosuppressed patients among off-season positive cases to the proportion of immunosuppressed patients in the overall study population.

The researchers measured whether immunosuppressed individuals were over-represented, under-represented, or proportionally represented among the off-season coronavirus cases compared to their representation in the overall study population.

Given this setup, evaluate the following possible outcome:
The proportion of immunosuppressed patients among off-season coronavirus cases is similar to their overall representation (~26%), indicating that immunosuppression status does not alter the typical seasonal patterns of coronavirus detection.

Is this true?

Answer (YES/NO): NO